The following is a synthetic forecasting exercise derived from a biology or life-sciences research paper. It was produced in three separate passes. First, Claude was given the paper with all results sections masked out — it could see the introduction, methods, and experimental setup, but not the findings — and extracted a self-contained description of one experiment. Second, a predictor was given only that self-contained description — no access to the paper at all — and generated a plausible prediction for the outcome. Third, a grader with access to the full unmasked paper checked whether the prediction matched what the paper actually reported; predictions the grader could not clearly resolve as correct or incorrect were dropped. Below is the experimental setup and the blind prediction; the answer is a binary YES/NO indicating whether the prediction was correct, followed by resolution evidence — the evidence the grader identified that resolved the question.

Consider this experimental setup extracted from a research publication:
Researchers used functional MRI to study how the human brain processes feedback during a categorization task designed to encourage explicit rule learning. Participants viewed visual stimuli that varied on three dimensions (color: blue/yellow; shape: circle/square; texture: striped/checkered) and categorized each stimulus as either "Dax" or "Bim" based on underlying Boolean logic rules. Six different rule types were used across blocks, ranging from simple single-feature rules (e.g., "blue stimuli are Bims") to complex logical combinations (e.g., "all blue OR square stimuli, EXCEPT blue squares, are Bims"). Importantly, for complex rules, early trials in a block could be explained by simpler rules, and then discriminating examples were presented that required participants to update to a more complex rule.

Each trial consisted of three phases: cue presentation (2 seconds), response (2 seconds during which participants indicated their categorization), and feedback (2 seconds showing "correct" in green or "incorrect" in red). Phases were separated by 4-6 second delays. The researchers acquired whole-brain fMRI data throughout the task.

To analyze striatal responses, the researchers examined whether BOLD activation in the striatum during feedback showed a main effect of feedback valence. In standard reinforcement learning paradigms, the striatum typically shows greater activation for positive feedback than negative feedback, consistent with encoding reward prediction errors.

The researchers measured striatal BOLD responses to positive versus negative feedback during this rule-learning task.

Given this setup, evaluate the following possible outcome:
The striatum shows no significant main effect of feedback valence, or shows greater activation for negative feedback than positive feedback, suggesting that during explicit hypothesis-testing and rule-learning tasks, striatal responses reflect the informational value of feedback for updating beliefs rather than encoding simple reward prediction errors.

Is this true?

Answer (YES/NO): YES